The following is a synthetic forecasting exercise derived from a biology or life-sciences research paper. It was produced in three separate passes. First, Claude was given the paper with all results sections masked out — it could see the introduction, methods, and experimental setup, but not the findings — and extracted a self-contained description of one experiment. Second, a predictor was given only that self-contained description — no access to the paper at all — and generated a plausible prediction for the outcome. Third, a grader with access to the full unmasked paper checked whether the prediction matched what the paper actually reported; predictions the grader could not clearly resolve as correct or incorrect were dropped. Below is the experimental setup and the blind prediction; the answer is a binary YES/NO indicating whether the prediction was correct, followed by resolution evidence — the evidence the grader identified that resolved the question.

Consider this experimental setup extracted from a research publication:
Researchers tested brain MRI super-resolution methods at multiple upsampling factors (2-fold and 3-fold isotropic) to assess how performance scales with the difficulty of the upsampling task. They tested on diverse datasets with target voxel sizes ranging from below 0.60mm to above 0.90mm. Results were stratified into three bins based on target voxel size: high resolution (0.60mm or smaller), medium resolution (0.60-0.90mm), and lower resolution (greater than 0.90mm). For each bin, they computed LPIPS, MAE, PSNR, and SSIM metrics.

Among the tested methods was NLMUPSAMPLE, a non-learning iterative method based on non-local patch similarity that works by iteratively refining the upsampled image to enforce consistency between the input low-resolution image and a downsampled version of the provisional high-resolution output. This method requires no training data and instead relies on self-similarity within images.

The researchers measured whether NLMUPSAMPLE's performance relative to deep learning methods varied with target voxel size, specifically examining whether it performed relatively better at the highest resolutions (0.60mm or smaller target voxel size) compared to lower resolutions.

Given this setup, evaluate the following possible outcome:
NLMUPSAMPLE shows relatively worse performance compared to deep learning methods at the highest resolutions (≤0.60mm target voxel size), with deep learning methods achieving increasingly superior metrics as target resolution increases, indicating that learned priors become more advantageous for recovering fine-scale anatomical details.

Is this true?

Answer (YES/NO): NO